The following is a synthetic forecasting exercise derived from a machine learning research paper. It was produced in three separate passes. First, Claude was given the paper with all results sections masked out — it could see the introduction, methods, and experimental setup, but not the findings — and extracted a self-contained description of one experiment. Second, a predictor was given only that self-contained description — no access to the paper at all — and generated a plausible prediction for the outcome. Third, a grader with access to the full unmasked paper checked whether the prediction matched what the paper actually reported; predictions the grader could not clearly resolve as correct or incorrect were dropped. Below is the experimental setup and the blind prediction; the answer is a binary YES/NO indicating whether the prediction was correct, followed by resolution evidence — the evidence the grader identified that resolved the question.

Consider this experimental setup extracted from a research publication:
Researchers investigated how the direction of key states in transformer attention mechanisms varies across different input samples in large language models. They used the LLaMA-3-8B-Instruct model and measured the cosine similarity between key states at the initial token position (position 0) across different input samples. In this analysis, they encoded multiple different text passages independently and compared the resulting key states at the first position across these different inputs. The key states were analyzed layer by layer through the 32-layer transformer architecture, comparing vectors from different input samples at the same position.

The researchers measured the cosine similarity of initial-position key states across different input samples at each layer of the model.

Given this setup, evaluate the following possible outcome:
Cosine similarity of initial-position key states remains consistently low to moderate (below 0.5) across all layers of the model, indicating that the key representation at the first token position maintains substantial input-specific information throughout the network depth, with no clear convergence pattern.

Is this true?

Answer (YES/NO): NO